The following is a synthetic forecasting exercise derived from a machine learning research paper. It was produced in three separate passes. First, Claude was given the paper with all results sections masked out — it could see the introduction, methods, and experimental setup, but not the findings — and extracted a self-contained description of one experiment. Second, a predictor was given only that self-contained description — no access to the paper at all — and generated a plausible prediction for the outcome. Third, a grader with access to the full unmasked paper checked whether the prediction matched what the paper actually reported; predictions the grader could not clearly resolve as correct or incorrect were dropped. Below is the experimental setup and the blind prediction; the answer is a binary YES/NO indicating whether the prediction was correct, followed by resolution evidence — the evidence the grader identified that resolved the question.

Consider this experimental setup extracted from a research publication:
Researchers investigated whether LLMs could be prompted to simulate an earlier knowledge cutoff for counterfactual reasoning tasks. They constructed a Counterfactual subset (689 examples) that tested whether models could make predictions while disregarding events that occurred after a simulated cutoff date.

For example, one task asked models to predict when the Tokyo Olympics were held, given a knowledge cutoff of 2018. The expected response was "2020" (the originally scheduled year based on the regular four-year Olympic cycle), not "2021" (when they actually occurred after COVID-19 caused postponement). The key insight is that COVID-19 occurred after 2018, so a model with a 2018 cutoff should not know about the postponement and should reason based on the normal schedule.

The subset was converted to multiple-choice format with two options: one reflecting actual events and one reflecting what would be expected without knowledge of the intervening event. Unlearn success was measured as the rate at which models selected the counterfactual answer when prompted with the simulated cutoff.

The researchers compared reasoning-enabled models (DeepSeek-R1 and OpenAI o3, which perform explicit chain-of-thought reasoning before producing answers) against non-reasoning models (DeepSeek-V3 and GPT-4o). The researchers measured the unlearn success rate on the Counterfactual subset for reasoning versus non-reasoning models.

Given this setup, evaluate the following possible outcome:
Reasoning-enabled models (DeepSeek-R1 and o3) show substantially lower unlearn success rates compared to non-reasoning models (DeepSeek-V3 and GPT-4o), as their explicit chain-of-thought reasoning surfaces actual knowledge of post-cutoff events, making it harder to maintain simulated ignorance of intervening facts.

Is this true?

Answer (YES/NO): NO